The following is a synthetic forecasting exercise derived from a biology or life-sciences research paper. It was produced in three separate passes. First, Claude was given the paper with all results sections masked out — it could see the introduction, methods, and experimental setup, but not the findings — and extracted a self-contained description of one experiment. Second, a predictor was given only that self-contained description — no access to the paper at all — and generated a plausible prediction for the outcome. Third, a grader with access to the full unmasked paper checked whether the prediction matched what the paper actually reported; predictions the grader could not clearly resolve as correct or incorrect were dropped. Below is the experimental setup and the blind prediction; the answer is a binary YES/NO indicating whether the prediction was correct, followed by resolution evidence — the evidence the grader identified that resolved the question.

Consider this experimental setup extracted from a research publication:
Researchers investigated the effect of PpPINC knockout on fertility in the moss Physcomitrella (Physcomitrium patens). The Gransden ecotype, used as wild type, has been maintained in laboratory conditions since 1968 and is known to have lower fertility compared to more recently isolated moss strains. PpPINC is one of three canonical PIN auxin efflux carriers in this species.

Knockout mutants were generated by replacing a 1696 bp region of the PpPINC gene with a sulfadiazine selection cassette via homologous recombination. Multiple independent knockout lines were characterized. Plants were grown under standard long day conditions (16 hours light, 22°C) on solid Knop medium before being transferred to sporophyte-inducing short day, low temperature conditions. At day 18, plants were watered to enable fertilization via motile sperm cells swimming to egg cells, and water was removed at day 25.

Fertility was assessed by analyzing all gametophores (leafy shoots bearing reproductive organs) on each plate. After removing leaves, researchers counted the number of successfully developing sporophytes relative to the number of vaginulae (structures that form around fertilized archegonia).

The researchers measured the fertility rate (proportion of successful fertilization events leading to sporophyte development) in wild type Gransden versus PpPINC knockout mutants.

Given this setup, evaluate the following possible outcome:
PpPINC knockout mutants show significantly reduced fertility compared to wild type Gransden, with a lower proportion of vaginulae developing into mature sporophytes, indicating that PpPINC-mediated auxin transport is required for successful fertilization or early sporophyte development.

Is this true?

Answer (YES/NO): NO